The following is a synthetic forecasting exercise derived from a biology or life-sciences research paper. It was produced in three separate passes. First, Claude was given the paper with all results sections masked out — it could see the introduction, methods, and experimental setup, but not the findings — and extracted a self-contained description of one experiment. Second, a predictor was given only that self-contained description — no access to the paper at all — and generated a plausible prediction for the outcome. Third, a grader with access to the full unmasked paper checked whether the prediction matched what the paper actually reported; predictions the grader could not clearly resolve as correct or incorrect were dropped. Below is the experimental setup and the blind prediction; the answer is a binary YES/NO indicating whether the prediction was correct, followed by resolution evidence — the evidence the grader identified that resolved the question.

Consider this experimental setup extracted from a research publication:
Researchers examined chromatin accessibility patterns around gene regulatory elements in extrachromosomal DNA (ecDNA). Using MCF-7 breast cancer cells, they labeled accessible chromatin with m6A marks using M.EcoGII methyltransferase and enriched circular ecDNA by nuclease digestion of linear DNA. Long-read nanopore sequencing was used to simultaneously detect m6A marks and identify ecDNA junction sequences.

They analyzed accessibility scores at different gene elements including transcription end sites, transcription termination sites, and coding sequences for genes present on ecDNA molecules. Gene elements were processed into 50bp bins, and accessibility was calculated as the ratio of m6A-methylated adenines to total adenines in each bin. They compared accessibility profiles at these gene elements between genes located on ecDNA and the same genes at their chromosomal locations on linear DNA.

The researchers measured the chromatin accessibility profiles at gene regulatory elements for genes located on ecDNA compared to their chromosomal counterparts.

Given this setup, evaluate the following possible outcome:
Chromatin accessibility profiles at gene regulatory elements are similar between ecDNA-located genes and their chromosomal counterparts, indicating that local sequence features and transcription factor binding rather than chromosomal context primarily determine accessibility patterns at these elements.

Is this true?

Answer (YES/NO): NO